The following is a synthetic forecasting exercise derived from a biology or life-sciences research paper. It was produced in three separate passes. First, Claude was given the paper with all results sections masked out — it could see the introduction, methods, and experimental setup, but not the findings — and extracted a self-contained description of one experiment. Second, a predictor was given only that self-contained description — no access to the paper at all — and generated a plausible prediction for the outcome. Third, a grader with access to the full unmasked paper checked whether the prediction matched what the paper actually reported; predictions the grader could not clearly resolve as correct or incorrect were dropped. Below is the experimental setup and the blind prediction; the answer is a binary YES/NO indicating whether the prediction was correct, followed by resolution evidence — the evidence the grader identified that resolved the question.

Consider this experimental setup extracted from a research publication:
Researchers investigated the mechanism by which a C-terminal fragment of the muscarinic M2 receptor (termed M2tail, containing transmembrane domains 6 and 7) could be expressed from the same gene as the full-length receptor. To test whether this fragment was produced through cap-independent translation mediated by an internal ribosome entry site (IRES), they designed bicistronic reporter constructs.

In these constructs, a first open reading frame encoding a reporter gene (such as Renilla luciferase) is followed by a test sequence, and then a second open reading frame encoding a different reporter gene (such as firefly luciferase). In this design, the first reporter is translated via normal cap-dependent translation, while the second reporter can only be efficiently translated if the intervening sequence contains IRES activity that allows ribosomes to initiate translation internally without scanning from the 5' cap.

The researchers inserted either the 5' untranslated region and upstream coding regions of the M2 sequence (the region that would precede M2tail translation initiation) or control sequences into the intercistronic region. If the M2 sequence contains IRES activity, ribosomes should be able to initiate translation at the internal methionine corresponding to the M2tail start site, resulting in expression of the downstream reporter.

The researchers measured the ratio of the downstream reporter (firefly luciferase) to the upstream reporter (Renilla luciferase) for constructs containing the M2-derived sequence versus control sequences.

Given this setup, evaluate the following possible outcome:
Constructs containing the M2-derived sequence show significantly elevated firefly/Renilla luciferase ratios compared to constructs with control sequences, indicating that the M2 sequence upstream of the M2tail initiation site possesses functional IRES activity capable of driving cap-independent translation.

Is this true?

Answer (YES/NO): YES